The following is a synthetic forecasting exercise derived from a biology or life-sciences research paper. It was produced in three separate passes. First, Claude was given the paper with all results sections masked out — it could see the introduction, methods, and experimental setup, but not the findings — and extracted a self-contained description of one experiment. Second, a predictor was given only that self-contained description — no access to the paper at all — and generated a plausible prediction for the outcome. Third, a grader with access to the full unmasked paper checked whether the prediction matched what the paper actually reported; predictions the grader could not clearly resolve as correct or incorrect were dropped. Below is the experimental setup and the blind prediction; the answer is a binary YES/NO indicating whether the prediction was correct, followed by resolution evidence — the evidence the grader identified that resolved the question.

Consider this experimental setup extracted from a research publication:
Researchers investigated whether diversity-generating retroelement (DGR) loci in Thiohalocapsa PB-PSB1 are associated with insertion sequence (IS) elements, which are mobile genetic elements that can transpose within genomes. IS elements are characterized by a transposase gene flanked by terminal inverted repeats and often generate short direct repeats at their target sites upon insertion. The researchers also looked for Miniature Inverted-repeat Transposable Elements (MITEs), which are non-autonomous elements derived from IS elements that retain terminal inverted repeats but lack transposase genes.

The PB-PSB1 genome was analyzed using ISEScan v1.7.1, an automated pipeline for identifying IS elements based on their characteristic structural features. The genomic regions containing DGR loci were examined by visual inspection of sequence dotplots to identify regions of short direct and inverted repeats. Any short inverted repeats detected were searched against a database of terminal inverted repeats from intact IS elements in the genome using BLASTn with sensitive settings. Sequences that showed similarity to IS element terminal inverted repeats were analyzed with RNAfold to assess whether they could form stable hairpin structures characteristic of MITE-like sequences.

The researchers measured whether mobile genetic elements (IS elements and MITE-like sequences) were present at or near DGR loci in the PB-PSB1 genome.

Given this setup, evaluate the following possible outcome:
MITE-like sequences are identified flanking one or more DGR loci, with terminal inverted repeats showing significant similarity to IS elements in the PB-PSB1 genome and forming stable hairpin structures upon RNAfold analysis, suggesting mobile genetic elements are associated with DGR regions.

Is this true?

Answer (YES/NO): YES